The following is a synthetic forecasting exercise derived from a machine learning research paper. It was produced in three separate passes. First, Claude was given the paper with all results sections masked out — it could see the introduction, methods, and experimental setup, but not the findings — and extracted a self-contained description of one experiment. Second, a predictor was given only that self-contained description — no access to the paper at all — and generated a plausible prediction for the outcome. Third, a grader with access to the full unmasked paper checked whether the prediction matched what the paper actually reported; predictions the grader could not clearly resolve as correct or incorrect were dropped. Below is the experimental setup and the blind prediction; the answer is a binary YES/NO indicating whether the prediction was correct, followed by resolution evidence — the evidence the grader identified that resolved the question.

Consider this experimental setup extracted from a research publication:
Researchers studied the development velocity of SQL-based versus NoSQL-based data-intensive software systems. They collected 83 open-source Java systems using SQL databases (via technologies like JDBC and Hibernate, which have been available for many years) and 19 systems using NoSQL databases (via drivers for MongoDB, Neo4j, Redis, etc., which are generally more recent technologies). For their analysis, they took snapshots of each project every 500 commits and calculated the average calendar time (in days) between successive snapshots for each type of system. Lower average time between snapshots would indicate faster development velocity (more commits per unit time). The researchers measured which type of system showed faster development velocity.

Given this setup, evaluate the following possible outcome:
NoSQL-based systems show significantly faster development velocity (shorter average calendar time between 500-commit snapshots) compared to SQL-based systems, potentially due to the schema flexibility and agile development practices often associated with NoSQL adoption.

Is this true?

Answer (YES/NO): YES